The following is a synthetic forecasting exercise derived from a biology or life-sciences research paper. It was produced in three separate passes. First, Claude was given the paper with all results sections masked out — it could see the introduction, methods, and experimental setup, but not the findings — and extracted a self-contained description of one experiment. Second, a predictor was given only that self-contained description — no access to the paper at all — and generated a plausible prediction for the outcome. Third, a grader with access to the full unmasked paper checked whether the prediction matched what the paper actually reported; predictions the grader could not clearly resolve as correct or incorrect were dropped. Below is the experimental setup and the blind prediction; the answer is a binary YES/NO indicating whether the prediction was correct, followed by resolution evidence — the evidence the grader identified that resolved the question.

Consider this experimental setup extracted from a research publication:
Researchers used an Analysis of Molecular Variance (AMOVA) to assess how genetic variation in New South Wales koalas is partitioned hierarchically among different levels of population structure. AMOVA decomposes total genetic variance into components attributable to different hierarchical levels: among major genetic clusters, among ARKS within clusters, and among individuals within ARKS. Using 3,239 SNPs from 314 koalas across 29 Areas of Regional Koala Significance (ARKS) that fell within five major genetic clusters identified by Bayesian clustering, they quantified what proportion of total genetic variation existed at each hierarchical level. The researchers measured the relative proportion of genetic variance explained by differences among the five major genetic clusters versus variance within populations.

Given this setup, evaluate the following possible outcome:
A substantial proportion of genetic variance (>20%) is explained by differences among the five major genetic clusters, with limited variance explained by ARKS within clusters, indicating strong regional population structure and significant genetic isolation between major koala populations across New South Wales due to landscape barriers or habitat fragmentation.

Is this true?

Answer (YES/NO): NO